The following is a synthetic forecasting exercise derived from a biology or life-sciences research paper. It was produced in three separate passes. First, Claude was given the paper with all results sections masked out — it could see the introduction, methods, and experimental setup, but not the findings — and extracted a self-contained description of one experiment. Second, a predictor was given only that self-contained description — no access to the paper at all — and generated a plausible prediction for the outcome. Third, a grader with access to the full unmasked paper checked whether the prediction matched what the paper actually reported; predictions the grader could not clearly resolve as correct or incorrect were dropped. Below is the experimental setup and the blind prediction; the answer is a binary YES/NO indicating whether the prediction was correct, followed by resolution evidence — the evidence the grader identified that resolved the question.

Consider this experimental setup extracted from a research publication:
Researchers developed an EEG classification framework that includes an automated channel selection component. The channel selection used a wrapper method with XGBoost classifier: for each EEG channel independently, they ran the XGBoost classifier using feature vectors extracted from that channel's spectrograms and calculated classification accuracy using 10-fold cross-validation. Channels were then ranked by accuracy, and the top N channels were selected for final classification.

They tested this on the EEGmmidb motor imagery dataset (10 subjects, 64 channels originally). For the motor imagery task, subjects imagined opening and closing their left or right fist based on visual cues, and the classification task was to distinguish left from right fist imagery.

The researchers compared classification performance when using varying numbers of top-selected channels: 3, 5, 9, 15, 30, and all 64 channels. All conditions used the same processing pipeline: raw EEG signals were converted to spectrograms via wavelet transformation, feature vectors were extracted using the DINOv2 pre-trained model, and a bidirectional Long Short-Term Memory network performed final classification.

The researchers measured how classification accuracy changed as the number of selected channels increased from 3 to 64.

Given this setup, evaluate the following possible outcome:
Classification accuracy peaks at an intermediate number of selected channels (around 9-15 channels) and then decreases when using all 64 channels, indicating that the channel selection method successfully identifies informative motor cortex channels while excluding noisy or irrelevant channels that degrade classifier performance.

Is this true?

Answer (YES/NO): NO